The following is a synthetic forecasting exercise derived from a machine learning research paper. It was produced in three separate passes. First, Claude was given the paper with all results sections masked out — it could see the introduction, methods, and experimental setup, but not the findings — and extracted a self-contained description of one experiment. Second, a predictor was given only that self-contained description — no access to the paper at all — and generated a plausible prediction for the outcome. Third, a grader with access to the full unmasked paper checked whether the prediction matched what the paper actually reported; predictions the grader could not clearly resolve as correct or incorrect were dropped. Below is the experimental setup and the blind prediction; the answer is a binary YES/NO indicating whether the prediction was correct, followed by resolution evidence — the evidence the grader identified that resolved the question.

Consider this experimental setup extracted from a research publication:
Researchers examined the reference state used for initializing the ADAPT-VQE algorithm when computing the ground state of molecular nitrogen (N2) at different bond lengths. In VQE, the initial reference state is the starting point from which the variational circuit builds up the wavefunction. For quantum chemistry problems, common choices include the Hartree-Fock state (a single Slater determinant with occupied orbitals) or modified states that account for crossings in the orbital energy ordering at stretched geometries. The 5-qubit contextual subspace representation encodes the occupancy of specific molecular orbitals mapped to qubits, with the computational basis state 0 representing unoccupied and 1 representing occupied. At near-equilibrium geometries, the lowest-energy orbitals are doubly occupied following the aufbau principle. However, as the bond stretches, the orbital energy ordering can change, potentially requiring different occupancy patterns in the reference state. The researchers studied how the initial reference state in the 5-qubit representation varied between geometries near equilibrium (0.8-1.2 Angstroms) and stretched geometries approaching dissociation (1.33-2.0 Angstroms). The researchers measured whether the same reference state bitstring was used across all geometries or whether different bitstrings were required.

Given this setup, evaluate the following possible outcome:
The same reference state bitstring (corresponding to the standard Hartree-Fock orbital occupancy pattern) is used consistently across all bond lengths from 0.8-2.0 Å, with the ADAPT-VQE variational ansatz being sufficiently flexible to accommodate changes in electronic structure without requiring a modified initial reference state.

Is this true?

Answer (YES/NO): NO